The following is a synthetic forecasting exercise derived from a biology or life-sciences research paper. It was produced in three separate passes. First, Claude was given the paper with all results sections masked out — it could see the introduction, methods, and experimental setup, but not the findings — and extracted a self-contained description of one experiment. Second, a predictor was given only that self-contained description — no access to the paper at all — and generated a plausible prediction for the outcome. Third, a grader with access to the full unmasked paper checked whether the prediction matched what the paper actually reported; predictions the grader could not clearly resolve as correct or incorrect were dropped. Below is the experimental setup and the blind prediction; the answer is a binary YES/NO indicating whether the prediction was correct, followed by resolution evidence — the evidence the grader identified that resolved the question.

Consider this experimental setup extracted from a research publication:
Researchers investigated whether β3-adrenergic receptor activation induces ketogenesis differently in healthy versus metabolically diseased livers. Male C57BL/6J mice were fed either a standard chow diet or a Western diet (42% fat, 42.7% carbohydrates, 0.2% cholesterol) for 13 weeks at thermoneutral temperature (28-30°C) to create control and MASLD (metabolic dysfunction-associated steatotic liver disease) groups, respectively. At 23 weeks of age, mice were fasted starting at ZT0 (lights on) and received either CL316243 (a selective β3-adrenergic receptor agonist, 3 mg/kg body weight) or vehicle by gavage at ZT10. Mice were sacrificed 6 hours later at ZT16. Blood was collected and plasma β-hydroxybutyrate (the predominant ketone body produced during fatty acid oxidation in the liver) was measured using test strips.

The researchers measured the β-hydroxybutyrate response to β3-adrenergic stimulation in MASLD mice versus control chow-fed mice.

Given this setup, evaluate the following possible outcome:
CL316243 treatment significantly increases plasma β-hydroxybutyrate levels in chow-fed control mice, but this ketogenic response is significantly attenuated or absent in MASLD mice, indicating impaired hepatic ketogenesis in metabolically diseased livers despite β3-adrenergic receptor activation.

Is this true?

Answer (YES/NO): NO